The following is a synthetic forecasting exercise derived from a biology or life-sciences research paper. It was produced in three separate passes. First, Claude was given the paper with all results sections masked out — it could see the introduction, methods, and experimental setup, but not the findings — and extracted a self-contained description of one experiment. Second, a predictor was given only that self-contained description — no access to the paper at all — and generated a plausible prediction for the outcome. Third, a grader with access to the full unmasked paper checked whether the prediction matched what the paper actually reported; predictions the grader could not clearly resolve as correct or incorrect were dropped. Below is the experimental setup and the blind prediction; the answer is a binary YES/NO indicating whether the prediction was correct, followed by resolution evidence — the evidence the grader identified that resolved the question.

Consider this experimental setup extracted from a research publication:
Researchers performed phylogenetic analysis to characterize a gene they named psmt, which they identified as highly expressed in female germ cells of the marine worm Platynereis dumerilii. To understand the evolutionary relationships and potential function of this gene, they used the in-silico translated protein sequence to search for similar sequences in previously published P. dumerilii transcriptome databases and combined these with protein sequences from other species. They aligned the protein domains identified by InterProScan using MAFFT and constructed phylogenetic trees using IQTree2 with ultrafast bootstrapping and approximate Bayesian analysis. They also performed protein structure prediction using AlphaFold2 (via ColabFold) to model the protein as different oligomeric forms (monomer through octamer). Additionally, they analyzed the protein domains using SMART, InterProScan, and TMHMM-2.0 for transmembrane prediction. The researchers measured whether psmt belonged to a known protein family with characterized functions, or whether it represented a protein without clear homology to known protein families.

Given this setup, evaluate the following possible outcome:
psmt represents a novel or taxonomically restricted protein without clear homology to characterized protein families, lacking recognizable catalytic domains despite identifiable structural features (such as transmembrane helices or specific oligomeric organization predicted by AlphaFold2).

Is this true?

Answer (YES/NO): NO